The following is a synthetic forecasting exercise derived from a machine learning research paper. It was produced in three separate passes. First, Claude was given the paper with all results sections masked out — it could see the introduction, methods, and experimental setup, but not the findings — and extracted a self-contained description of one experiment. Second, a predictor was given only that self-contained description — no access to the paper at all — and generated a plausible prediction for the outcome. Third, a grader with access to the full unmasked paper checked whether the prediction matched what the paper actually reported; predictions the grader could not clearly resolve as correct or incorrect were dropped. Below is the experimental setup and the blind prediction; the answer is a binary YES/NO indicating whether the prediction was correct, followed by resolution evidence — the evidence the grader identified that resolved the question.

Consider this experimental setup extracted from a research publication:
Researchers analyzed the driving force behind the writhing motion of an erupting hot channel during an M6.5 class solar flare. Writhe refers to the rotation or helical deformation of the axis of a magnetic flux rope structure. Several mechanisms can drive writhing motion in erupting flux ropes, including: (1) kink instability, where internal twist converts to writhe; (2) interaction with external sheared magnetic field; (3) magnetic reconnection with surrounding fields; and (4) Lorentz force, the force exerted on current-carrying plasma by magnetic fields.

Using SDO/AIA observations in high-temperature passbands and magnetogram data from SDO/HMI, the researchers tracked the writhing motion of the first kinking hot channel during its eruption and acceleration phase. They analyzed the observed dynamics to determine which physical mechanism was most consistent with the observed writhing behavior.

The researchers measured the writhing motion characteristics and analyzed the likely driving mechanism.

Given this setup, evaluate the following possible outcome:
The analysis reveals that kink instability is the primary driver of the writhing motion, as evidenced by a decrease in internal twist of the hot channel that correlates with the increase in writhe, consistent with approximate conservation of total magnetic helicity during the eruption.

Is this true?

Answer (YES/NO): NO